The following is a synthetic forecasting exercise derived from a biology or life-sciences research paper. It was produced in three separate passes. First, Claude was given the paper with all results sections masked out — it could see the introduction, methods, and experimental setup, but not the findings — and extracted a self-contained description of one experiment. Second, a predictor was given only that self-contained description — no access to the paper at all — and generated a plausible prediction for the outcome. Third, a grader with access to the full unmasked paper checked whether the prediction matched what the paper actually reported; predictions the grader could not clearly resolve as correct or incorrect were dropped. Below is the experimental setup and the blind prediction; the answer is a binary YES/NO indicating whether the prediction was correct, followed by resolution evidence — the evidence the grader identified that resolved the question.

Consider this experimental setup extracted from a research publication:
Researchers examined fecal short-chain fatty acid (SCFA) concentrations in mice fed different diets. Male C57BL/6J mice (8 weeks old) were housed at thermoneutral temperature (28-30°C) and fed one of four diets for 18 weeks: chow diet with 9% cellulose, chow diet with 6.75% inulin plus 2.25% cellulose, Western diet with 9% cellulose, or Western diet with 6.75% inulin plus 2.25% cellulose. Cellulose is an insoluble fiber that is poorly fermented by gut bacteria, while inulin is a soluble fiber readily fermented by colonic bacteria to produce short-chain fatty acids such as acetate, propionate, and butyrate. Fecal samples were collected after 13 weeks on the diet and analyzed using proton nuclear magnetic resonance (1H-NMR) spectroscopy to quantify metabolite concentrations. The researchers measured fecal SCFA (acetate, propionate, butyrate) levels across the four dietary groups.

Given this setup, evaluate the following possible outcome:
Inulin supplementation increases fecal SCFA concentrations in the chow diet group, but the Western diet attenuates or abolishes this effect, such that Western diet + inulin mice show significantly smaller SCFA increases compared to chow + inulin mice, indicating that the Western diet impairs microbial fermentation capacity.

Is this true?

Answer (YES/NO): NO